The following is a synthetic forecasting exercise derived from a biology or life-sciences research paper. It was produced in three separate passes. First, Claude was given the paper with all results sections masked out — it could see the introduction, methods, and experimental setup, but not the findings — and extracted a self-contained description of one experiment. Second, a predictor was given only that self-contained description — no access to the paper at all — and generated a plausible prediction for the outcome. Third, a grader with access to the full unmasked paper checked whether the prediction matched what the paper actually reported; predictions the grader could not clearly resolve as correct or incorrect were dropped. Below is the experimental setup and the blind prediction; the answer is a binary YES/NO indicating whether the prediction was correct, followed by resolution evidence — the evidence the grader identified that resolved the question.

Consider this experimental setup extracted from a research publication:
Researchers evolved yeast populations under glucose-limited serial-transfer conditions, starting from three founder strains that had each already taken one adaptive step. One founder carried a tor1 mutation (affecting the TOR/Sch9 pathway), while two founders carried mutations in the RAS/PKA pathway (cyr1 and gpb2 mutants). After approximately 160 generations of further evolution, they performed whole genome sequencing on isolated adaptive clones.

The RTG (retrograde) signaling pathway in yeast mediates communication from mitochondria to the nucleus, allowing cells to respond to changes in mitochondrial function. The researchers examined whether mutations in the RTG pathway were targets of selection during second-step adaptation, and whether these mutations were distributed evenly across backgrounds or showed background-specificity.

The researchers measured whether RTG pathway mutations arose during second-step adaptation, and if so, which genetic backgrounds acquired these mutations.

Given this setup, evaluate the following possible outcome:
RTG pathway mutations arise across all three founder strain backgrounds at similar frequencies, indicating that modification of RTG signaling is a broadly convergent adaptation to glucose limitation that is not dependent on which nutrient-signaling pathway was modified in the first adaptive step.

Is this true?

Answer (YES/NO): NO